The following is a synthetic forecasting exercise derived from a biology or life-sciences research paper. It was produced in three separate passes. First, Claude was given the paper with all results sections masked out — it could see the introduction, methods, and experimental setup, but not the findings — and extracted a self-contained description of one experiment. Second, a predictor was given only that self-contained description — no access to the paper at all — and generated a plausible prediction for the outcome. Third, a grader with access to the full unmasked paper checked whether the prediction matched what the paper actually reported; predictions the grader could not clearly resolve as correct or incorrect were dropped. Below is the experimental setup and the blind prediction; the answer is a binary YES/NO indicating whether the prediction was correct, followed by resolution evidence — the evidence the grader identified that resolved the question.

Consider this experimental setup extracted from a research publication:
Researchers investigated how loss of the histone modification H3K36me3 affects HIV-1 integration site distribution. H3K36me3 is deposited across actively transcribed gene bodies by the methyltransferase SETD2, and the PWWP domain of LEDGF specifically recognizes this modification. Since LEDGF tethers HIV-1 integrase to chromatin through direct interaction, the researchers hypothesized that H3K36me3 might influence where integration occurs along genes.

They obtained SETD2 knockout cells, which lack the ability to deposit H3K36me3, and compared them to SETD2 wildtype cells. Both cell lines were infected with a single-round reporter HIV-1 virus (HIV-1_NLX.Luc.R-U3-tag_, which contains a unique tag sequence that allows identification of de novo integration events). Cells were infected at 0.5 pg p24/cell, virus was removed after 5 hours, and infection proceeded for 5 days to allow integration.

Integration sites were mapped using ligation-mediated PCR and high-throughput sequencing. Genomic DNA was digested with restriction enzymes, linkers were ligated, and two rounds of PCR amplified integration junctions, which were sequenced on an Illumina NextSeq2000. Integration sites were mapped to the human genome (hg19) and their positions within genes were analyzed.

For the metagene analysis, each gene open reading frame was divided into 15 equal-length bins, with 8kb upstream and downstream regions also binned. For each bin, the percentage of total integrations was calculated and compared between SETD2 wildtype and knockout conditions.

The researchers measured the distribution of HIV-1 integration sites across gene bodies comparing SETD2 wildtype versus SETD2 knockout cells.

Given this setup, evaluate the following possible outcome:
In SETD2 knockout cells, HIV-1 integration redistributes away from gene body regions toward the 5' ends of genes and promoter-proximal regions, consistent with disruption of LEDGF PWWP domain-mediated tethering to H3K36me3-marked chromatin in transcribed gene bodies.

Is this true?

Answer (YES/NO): NO